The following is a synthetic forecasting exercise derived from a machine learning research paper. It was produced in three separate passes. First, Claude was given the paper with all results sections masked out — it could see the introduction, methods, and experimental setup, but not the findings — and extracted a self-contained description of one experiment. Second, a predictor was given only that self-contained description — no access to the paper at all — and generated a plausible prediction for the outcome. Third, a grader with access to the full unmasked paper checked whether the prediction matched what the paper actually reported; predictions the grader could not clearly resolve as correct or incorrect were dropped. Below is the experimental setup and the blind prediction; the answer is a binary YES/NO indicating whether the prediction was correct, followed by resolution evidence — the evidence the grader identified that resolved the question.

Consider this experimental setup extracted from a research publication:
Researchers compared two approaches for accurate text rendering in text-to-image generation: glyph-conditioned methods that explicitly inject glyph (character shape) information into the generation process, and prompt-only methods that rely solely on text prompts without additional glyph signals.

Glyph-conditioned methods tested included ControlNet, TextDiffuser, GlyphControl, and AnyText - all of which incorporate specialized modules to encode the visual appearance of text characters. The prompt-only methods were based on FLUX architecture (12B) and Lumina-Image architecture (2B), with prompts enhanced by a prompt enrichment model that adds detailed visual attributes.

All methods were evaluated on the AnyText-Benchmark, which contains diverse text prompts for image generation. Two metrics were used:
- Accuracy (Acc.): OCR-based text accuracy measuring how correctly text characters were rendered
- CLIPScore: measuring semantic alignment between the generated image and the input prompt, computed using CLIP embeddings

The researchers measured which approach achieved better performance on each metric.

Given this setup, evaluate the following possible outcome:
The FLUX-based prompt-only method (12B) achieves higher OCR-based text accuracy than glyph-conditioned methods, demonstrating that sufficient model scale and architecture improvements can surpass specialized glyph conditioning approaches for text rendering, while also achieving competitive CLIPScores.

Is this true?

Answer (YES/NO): NO